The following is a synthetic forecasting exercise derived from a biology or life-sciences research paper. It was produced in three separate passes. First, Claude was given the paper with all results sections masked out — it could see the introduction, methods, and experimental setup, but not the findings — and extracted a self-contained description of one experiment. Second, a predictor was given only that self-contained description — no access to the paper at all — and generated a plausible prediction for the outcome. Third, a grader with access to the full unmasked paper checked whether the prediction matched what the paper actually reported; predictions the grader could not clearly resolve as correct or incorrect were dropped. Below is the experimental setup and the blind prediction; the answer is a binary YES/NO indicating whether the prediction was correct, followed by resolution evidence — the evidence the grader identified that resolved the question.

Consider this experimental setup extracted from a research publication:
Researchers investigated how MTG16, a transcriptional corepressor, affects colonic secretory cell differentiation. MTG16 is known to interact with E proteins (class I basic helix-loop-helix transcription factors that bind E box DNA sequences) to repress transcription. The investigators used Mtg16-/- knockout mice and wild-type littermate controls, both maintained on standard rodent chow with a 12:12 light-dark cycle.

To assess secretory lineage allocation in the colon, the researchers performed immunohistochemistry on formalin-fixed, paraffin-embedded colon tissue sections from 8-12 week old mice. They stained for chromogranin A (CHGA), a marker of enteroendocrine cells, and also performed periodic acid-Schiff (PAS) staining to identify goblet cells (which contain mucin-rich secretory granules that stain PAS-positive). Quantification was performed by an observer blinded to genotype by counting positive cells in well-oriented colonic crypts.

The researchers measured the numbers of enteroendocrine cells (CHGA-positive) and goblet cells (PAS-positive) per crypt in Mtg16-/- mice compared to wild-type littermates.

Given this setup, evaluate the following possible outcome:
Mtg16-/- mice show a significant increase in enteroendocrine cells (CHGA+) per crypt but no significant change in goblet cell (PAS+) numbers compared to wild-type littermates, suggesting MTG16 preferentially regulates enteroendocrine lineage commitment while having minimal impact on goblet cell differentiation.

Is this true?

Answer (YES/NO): NO